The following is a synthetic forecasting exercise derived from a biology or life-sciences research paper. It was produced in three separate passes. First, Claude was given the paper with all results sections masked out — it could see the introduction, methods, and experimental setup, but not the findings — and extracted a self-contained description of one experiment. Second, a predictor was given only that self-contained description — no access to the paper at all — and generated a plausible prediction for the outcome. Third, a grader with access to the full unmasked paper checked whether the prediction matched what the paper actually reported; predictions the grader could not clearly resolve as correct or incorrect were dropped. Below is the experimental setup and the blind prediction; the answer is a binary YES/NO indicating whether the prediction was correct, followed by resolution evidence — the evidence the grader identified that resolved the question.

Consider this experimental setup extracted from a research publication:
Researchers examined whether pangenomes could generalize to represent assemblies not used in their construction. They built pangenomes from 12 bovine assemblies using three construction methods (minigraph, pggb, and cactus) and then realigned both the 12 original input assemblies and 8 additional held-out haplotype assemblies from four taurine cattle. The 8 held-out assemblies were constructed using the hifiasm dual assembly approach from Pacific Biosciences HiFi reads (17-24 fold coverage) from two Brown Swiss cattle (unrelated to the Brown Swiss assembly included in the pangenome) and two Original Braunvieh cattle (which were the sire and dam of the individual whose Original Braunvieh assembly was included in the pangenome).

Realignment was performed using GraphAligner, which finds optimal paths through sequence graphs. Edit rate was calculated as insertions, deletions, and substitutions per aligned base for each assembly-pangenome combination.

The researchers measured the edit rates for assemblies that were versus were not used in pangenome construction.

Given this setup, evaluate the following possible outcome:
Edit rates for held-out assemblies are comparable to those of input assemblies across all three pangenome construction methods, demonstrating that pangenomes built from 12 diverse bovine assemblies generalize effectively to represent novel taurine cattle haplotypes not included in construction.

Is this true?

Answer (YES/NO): NO